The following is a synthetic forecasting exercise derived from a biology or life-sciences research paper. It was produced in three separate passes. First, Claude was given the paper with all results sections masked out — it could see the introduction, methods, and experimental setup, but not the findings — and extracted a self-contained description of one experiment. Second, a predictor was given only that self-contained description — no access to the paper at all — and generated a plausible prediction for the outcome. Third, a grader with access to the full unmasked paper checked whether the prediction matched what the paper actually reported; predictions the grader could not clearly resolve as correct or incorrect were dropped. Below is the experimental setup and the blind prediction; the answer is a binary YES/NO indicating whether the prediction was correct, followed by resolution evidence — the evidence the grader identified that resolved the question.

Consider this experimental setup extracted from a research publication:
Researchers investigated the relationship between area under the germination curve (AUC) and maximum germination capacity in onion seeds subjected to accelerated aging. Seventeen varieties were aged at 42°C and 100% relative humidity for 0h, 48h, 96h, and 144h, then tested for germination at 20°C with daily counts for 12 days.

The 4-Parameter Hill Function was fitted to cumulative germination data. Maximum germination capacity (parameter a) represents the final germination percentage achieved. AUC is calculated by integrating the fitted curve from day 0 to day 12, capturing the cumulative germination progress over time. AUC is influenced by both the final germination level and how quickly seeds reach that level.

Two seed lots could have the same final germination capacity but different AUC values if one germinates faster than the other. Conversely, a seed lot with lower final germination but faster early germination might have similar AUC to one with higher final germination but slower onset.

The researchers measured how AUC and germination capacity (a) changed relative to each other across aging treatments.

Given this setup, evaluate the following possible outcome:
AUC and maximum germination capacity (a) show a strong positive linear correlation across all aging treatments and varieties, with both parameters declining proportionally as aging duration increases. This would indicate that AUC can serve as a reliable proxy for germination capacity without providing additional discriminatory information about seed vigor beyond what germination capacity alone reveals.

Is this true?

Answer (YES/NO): NO